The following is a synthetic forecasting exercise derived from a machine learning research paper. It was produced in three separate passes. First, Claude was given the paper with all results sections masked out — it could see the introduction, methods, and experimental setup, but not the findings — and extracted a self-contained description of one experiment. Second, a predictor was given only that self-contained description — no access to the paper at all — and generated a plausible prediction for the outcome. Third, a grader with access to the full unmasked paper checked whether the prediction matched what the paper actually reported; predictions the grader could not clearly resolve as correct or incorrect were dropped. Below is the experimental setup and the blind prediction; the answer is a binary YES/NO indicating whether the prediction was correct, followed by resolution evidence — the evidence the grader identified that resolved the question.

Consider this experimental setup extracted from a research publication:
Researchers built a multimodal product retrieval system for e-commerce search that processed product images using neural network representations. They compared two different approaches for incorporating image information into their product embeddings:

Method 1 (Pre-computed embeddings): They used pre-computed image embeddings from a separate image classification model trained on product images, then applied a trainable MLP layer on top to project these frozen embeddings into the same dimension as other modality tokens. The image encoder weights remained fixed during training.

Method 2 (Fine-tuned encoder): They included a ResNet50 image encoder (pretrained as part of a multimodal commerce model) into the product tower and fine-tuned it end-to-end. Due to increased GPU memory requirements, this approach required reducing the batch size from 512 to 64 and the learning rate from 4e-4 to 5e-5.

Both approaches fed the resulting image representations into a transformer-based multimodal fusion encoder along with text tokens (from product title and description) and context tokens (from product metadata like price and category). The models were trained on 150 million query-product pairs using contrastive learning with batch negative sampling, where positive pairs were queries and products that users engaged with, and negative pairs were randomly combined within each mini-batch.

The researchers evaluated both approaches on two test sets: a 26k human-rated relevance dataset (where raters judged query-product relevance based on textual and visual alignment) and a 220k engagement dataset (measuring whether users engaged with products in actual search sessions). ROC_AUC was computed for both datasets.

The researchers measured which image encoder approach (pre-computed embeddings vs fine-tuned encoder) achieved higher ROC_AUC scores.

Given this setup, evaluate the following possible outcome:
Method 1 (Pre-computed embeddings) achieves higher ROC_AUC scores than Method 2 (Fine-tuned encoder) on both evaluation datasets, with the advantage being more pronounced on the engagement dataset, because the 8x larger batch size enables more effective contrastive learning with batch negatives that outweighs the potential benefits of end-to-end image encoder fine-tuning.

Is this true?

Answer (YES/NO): NO